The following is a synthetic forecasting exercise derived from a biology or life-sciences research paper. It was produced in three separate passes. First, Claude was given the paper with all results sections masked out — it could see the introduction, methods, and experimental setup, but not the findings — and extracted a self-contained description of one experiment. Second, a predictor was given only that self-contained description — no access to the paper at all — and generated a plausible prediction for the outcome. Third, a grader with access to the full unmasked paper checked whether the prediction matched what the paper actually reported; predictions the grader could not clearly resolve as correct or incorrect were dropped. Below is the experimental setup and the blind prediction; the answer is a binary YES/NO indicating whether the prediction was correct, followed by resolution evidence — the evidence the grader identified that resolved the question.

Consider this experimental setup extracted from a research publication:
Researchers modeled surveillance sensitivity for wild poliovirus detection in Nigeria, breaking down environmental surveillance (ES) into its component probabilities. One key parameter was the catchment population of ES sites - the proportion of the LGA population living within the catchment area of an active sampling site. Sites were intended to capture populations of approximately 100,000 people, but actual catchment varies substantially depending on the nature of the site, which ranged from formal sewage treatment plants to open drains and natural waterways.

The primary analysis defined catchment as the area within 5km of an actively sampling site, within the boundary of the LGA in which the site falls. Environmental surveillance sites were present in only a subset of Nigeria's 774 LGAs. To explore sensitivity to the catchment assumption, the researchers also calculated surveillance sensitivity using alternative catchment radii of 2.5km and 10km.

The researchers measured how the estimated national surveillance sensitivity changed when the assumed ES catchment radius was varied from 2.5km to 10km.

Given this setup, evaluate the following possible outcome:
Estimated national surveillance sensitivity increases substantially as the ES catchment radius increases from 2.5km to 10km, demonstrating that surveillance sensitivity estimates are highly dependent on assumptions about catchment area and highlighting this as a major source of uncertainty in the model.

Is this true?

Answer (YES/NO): NO